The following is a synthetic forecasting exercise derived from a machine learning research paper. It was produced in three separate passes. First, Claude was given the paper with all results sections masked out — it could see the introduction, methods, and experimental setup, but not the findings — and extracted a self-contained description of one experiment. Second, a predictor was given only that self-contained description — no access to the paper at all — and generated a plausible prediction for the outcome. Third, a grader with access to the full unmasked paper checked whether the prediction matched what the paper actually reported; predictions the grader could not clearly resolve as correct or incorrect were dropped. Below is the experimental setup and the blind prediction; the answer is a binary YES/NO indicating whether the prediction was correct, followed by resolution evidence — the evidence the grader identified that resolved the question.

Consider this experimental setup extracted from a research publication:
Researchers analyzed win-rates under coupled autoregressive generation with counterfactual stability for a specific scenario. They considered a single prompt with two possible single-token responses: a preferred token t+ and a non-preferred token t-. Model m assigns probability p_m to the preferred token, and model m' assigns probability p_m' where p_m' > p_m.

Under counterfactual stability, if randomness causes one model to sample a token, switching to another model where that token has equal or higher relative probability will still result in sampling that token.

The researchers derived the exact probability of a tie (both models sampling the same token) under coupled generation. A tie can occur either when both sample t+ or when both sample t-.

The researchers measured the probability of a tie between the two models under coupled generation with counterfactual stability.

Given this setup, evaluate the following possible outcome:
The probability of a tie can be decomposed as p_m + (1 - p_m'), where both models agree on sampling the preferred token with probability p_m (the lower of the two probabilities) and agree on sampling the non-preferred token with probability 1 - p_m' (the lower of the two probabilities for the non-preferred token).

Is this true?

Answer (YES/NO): YES